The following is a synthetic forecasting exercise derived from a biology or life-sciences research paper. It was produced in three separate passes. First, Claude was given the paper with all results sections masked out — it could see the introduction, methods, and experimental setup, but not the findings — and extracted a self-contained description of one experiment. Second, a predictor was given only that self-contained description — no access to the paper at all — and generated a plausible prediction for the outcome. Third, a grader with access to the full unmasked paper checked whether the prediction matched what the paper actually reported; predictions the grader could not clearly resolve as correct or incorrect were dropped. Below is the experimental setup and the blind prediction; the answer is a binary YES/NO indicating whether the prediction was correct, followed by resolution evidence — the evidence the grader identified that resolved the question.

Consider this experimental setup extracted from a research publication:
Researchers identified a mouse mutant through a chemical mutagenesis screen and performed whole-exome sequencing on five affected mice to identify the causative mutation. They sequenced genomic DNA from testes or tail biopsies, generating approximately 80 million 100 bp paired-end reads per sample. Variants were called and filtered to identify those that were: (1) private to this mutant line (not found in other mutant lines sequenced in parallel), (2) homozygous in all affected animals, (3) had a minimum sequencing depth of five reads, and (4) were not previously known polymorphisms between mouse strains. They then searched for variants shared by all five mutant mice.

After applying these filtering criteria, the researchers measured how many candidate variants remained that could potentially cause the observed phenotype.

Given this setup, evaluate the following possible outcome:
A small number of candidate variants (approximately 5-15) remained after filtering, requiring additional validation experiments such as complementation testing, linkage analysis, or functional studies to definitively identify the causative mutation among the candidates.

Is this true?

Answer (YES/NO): NO